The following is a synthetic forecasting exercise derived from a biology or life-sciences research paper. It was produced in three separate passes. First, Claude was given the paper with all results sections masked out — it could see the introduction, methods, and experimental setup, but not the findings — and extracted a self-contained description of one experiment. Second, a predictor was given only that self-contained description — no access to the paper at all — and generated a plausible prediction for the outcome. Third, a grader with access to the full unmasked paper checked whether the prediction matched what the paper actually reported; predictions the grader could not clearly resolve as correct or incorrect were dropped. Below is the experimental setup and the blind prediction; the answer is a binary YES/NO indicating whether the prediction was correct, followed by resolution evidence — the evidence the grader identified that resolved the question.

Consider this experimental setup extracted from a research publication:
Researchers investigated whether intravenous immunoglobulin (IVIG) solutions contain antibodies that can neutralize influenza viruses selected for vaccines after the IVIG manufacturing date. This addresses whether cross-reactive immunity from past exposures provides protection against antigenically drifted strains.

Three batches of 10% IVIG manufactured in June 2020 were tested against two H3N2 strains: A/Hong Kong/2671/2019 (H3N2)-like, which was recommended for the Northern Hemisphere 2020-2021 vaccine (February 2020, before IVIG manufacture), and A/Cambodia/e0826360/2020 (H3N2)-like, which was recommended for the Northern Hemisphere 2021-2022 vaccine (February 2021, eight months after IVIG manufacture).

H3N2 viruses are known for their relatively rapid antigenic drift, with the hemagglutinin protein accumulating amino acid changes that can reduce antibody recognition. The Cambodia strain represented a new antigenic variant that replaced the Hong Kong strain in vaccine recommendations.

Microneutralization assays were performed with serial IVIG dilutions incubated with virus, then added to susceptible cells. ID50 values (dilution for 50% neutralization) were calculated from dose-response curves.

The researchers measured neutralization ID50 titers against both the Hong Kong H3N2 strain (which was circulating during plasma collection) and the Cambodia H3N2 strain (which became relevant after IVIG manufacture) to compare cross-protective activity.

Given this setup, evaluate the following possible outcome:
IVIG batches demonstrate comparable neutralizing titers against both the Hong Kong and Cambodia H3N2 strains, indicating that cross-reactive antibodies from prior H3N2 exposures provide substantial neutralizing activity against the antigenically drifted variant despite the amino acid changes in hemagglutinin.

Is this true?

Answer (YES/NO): YES